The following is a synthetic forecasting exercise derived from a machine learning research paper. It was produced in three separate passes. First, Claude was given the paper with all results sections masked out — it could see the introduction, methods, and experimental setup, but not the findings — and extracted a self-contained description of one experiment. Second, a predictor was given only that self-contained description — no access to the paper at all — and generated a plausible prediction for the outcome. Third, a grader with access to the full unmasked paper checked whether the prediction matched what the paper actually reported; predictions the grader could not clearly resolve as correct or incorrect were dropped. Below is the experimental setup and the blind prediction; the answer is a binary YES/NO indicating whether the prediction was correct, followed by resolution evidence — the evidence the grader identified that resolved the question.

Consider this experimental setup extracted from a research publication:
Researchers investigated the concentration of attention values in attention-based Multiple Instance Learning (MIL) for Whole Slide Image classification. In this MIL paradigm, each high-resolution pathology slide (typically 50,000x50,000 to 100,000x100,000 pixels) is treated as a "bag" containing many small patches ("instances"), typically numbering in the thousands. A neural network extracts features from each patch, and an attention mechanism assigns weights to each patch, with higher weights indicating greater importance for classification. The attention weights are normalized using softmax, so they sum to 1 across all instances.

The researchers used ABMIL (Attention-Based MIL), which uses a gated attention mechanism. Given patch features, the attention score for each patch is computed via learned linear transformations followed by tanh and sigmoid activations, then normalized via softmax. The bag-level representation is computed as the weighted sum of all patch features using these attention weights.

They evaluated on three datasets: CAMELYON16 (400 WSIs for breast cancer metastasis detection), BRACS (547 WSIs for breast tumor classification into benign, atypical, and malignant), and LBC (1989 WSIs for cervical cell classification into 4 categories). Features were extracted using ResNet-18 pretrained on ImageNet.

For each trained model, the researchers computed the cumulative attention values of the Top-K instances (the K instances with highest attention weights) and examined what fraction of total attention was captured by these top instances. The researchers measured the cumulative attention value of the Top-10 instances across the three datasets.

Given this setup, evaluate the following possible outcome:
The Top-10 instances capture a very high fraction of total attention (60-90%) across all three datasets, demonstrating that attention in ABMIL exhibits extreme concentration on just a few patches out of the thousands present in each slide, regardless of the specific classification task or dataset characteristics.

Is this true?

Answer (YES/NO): YES